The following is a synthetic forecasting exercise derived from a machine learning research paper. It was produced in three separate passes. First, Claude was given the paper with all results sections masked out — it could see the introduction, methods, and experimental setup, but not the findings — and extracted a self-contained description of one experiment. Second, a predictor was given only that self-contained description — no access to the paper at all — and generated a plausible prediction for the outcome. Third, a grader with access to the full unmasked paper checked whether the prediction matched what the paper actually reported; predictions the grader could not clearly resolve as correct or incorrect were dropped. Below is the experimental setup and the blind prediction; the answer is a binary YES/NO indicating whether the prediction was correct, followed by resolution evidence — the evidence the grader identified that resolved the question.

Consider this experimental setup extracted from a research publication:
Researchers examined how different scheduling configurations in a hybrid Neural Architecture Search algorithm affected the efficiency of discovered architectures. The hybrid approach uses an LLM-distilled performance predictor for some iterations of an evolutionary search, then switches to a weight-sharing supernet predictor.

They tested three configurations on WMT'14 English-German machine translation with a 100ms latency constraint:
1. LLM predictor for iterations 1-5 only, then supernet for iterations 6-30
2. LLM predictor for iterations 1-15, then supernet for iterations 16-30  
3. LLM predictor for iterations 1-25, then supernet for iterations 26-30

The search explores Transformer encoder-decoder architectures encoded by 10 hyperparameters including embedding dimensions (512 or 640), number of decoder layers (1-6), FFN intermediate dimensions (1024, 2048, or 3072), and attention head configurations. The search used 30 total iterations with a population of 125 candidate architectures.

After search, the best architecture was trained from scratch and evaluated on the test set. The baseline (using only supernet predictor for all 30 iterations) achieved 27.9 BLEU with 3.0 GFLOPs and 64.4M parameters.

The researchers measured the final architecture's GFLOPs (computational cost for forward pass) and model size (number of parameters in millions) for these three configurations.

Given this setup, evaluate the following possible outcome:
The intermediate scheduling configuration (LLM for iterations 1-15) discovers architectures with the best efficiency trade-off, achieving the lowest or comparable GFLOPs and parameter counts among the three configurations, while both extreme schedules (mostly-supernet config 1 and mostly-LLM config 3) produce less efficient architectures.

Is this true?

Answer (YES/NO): NO